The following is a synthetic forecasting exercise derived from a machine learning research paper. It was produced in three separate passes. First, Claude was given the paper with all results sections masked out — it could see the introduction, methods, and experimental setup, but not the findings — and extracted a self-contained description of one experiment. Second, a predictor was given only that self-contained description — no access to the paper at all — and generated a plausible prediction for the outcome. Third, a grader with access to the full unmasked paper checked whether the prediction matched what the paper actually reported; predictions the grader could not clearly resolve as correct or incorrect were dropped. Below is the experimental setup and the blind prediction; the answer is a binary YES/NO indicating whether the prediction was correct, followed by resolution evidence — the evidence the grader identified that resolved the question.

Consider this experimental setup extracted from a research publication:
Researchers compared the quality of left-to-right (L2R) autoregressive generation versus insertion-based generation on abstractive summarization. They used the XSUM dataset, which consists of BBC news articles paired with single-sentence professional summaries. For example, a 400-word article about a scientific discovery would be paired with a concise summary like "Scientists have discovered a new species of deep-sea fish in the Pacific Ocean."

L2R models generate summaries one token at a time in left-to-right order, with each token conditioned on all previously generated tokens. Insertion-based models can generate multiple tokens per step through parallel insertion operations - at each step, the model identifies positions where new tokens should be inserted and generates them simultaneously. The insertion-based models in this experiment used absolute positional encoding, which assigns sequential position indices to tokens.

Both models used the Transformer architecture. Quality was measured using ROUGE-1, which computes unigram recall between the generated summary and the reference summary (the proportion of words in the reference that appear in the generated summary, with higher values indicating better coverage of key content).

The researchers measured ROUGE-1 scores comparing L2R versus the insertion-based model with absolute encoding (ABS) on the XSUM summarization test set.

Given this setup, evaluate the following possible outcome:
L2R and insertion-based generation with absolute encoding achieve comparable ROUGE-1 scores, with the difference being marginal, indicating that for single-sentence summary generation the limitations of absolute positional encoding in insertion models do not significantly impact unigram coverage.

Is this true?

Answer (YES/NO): YES